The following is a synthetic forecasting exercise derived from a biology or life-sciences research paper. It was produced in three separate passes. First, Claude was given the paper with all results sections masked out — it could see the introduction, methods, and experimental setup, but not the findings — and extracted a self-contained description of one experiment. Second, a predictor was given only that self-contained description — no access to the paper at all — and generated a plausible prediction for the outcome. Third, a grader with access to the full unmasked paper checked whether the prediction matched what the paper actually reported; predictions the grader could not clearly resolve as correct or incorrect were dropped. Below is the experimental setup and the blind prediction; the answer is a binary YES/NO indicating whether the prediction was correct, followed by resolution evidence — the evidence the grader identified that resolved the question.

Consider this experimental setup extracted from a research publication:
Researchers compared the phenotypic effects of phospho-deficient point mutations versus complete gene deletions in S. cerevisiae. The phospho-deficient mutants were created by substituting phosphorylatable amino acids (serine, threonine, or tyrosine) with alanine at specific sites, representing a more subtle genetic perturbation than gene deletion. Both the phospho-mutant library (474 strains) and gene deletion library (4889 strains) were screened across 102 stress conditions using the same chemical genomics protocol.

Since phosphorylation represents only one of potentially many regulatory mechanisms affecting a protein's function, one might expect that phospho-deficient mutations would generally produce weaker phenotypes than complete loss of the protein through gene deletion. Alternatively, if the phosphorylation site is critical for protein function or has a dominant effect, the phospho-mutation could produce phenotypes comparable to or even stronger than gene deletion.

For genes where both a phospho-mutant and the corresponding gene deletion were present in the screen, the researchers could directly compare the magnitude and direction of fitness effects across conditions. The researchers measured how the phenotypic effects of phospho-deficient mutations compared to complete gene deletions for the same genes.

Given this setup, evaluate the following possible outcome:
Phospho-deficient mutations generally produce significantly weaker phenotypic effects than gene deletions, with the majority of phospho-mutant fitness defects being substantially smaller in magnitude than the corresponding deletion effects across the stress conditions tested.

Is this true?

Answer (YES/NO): NO